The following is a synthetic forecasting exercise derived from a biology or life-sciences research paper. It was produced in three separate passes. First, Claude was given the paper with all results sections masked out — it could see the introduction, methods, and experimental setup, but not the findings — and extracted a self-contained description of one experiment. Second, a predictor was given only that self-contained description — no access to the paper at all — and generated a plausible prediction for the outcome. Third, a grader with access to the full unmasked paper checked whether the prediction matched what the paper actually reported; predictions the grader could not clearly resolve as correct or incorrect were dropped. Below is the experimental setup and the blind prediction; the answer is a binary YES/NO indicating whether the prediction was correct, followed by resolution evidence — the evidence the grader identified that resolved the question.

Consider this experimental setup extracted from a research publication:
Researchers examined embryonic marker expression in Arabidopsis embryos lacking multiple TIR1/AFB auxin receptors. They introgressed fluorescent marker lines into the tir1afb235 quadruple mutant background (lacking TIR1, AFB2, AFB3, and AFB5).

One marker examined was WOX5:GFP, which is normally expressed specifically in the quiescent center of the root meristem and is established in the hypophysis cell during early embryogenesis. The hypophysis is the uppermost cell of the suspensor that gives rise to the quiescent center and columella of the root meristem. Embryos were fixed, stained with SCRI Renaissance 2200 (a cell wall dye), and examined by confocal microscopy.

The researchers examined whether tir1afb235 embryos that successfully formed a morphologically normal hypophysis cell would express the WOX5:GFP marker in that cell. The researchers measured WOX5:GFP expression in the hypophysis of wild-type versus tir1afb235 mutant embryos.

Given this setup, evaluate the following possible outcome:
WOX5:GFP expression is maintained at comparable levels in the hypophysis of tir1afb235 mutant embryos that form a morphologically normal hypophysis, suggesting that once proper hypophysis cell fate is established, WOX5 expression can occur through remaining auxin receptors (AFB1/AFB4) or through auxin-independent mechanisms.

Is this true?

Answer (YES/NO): NO